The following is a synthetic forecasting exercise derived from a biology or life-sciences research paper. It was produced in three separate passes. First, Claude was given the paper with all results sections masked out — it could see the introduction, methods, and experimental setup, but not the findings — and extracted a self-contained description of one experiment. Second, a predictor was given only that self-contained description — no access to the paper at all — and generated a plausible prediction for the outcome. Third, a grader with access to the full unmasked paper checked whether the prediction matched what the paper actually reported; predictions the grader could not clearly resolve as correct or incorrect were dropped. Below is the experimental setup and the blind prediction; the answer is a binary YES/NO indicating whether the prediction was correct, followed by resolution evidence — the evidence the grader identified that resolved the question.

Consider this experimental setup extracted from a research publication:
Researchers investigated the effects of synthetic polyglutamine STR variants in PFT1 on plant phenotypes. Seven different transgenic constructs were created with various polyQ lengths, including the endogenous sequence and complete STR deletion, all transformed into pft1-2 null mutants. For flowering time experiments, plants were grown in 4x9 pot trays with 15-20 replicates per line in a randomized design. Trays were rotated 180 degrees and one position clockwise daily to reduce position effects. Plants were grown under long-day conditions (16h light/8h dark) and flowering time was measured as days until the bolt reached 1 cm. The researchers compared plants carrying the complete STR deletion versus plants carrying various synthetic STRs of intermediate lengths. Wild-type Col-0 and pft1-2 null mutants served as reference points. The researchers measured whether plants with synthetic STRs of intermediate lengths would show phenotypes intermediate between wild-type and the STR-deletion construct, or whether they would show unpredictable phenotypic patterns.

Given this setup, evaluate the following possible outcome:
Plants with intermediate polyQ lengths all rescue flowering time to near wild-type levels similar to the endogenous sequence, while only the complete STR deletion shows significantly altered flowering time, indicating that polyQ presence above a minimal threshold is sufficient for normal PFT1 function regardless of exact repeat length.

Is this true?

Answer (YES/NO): YES